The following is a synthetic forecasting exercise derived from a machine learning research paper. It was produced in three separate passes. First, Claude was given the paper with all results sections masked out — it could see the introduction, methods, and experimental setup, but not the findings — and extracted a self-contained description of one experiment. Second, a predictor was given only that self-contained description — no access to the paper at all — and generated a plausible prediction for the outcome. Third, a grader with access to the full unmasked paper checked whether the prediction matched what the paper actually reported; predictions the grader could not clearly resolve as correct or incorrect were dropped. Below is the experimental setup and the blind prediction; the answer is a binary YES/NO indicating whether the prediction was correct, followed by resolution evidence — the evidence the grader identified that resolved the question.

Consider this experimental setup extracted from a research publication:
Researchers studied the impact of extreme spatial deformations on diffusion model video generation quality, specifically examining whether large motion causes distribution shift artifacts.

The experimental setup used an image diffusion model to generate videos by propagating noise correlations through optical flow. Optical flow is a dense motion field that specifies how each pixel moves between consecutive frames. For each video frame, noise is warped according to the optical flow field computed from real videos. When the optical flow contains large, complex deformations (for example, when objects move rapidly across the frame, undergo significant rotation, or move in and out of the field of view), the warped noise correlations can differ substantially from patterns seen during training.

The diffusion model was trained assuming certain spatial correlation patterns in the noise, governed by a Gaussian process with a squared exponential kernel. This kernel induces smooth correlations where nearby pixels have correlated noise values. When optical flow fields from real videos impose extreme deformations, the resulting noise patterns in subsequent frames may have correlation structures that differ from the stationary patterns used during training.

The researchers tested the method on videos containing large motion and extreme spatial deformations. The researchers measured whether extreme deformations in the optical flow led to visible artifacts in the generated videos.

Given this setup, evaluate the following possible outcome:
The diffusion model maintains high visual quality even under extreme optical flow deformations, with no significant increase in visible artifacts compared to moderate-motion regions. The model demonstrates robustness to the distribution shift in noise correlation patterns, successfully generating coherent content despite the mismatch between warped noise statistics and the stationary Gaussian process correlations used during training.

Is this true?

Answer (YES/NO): NO